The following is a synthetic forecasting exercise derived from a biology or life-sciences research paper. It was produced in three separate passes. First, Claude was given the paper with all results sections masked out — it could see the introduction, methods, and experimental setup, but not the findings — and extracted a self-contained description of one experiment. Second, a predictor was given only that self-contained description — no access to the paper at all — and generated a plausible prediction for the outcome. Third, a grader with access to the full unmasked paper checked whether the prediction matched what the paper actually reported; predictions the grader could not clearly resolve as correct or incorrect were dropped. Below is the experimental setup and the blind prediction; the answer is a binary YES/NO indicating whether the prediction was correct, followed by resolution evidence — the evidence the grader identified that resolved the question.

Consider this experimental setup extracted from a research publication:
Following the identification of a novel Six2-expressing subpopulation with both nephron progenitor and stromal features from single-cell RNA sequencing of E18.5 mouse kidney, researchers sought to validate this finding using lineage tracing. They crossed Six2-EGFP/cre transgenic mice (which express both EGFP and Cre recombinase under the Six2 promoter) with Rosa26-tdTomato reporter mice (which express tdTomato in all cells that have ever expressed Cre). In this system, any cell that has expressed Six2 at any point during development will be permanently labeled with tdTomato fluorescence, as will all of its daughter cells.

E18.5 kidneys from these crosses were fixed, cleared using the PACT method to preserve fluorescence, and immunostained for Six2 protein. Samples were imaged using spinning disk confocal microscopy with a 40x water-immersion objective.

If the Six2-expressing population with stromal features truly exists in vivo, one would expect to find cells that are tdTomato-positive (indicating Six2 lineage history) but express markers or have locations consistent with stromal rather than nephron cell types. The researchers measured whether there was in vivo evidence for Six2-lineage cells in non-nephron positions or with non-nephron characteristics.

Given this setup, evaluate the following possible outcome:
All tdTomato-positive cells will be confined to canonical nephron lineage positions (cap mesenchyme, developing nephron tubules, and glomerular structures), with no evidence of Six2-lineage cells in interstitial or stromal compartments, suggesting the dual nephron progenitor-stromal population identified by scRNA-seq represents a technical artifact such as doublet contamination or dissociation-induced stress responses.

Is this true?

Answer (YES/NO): NO